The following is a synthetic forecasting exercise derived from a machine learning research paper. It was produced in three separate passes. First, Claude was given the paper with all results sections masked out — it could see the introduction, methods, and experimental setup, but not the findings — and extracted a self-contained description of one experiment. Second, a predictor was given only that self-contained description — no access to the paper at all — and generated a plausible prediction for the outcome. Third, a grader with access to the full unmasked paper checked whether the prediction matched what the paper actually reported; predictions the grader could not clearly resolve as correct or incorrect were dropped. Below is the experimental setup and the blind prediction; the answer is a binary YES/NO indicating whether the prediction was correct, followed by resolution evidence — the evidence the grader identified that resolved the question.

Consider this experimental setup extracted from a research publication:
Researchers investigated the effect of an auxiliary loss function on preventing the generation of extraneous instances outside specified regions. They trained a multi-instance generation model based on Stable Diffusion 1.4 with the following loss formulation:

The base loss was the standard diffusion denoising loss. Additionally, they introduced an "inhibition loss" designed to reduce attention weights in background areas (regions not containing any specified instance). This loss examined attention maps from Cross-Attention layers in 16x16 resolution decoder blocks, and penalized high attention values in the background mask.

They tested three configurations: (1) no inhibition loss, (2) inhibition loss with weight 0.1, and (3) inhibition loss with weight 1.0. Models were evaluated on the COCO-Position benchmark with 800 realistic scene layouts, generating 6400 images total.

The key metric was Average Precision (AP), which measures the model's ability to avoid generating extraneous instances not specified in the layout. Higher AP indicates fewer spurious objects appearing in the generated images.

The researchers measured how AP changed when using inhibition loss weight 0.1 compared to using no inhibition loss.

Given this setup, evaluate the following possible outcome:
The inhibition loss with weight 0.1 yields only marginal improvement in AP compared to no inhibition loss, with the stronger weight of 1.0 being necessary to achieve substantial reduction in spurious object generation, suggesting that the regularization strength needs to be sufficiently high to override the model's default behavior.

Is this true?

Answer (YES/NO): NO